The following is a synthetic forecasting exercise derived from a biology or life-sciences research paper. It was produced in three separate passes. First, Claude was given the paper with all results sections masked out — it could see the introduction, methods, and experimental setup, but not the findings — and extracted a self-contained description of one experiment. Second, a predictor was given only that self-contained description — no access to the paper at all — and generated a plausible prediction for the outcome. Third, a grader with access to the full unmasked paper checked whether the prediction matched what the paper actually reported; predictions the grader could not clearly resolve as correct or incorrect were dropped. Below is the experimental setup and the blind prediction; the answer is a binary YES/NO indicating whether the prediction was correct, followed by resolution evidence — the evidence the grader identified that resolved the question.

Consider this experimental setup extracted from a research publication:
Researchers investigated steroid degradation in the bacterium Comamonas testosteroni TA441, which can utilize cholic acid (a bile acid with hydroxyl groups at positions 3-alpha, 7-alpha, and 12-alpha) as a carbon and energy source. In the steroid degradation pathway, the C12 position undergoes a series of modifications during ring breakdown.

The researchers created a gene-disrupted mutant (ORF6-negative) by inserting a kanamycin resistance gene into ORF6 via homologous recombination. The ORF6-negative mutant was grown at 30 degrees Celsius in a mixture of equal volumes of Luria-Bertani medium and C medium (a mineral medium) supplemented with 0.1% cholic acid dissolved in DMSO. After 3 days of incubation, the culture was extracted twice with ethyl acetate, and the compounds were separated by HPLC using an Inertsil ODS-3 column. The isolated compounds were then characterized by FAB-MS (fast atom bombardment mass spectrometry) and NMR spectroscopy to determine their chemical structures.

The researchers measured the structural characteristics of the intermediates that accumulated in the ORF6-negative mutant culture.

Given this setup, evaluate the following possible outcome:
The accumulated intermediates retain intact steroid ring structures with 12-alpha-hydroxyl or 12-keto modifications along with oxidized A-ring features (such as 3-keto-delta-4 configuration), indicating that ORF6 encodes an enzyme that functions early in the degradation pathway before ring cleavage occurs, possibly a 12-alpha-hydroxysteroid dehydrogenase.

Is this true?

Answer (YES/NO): NO